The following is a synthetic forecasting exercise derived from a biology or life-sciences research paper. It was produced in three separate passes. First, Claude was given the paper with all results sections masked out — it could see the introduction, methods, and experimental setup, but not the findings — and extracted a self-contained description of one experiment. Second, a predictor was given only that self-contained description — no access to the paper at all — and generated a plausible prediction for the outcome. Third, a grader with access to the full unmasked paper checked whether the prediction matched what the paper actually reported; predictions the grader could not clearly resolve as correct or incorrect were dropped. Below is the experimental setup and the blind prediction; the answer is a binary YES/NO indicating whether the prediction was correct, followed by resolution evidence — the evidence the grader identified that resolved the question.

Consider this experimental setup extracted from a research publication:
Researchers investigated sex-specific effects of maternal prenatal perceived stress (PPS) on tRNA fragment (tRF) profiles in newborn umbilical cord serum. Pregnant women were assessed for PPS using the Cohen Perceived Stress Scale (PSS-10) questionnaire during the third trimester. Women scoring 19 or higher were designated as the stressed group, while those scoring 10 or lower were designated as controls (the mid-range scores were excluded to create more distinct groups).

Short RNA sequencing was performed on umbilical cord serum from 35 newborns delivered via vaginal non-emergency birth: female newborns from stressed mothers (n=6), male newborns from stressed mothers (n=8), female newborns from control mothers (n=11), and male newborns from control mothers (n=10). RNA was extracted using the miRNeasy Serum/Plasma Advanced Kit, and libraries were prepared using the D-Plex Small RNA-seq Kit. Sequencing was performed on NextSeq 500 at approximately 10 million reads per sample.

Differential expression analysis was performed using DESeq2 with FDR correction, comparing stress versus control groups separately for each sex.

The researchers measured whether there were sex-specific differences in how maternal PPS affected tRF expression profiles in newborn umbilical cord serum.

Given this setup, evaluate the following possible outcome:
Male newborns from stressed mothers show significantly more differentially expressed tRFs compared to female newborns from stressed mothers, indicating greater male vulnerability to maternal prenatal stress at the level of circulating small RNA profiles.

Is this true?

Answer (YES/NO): NO